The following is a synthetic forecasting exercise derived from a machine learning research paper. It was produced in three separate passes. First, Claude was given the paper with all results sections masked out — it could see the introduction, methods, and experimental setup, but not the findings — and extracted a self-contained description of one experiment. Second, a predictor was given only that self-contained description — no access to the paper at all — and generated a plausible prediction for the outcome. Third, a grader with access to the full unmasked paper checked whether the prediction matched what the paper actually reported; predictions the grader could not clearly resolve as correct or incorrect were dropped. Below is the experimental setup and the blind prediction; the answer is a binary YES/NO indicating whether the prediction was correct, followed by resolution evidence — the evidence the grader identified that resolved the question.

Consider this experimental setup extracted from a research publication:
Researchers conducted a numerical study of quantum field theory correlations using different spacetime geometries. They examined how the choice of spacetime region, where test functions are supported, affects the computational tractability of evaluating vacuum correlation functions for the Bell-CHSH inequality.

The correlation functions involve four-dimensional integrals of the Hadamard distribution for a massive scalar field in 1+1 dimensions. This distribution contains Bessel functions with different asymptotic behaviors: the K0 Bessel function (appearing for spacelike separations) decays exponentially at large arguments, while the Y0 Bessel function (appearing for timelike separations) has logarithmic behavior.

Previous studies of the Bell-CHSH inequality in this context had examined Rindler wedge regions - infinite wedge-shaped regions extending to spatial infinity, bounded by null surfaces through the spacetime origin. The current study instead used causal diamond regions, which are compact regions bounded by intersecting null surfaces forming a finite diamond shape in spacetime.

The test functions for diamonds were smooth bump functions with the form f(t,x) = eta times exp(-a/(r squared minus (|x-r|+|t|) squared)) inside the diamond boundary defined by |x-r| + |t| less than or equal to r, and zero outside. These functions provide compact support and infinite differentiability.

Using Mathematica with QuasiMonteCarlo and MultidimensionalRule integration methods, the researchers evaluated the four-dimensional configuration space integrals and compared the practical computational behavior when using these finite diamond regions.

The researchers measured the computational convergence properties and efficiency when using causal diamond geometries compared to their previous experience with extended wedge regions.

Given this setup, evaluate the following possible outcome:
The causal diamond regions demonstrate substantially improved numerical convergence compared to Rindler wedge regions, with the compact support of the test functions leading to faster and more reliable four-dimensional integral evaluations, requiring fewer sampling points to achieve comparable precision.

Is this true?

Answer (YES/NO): NO